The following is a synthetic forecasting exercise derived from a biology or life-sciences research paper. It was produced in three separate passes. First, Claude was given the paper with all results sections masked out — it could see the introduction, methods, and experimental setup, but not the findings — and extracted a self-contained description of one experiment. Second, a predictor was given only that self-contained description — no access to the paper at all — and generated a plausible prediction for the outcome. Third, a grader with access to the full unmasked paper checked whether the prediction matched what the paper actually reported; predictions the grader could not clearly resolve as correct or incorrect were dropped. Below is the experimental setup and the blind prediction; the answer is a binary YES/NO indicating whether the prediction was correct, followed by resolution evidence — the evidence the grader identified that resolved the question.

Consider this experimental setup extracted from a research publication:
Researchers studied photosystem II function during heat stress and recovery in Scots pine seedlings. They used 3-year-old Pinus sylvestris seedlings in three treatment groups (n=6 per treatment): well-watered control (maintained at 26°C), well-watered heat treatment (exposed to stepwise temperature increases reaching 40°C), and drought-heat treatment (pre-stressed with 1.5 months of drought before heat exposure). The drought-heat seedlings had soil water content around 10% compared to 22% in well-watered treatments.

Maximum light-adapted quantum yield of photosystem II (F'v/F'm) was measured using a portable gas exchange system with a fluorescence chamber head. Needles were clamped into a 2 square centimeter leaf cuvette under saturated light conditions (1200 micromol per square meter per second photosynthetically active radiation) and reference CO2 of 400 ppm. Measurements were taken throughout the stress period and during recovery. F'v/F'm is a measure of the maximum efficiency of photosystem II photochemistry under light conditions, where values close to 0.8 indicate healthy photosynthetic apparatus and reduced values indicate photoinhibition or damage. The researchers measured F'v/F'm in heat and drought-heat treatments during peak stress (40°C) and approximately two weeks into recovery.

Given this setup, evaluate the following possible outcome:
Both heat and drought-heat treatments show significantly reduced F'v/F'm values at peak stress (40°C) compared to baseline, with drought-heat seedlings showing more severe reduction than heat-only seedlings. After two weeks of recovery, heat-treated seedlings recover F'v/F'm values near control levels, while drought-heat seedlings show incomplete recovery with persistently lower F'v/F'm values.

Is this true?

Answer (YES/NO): NO